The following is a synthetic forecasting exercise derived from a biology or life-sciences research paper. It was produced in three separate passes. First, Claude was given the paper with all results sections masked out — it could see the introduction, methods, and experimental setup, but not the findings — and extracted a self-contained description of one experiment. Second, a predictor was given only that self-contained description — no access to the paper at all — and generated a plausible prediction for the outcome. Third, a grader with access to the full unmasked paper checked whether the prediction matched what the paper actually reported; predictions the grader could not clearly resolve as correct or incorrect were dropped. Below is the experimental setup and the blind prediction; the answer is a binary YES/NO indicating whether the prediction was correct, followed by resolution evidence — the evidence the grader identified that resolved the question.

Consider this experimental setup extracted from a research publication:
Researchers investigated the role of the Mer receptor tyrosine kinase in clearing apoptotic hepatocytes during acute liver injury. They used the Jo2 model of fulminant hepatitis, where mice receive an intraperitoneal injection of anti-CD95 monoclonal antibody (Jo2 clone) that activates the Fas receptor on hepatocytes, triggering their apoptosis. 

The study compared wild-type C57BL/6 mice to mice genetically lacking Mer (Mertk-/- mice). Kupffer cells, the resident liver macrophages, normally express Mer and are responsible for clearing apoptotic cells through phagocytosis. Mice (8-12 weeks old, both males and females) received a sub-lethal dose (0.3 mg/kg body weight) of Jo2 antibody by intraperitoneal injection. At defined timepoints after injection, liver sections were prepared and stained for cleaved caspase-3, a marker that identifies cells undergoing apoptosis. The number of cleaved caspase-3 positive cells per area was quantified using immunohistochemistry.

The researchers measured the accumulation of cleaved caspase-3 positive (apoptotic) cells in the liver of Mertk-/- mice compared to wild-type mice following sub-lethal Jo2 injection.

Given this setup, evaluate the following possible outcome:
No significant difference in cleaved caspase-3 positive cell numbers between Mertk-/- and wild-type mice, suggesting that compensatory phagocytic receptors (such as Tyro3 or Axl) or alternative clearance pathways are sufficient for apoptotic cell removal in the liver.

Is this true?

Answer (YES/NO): NO